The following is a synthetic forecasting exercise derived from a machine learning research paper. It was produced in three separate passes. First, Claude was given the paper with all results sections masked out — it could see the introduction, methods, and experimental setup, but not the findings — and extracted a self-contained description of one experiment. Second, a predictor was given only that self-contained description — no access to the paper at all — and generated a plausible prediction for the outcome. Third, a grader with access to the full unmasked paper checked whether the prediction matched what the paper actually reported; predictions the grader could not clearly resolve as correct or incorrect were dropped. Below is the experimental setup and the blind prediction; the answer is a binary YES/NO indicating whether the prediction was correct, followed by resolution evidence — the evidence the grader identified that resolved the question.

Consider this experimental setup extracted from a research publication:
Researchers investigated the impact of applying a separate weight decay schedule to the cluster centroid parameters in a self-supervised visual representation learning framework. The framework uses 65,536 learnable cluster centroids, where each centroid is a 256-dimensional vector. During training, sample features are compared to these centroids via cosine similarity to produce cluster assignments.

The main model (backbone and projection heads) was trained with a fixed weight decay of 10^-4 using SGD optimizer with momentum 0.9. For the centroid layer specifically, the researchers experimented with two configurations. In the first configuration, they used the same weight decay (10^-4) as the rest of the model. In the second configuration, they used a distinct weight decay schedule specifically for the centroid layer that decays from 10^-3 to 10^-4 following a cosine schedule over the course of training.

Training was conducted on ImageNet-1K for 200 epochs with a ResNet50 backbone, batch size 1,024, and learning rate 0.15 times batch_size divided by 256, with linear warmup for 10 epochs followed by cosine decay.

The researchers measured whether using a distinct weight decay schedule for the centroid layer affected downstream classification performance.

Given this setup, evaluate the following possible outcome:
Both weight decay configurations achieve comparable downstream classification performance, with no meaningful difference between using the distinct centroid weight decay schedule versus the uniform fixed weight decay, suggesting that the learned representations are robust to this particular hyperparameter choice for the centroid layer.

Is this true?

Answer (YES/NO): NO